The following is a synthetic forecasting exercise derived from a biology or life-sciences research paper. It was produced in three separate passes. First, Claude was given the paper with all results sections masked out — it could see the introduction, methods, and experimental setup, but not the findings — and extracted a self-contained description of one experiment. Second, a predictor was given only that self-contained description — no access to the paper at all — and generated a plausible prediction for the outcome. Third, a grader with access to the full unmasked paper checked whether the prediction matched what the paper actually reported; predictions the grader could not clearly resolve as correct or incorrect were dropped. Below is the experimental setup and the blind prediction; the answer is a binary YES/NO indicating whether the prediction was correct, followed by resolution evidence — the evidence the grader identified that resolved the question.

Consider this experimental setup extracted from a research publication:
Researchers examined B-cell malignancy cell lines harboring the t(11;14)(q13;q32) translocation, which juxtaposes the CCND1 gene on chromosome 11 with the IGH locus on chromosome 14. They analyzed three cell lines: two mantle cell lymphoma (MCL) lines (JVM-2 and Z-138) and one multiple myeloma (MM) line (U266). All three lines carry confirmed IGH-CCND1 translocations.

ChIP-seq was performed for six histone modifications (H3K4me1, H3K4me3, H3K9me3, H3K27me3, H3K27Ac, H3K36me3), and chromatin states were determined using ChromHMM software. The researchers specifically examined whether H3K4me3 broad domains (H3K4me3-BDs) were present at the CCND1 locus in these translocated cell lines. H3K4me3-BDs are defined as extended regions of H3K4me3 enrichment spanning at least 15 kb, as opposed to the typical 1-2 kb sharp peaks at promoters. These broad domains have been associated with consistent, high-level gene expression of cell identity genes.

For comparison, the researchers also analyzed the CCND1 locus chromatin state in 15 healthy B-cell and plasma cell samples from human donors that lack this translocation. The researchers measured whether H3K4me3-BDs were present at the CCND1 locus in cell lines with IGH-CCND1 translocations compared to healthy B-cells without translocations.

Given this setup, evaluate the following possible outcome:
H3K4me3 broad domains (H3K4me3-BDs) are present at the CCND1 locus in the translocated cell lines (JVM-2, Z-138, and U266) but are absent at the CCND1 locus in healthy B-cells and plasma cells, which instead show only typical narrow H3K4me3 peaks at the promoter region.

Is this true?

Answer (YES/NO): YES